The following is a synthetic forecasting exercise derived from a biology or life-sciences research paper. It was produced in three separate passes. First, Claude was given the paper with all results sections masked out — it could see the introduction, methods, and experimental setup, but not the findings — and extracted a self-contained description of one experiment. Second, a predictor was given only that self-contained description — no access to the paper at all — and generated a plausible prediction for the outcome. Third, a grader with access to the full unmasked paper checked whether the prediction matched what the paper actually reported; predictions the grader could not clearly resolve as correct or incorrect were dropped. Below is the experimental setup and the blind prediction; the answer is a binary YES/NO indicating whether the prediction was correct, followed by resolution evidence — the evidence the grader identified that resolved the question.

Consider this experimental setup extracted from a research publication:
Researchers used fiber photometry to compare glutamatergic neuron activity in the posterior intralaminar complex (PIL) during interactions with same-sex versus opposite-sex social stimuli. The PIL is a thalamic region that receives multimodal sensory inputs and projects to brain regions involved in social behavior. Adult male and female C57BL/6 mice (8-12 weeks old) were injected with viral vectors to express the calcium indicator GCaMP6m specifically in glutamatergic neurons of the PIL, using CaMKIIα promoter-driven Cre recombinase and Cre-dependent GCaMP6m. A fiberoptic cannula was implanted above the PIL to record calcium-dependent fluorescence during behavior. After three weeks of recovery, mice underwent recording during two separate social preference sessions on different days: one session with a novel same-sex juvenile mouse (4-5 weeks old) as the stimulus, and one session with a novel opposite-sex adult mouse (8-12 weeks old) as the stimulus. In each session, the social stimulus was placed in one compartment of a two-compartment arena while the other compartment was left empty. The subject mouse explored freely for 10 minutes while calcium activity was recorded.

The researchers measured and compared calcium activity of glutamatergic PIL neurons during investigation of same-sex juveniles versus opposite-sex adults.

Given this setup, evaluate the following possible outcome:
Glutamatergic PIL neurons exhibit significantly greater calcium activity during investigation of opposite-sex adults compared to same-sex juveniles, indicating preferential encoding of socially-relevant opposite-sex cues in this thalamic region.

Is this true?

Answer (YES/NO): NO